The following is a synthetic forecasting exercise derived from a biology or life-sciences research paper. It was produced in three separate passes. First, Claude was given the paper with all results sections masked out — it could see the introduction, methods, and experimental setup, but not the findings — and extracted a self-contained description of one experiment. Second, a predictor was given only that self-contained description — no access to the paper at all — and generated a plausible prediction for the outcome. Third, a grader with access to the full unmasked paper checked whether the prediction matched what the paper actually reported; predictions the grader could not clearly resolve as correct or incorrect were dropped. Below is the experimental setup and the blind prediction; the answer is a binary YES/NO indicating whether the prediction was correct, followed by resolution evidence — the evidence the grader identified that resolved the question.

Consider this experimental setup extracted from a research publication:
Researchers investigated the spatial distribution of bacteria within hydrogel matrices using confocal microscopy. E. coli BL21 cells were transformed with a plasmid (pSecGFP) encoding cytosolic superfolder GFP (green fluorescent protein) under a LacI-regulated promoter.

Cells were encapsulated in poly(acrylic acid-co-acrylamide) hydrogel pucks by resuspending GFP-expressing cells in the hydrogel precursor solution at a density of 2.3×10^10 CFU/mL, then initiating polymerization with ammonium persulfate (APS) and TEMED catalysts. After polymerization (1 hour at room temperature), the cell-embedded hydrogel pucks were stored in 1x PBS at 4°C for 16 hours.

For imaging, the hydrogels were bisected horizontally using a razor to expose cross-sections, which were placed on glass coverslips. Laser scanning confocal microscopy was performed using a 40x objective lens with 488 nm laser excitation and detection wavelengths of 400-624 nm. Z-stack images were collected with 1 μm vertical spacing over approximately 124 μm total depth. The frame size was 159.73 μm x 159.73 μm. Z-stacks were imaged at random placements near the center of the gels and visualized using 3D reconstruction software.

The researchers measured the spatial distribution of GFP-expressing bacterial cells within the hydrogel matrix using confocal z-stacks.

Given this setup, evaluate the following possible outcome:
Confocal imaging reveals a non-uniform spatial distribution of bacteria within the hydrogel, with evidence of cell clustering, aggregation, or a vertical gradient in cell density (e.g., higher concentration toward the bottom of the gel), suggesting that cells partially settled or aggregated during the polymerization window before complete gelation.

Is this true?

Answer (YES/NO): NO